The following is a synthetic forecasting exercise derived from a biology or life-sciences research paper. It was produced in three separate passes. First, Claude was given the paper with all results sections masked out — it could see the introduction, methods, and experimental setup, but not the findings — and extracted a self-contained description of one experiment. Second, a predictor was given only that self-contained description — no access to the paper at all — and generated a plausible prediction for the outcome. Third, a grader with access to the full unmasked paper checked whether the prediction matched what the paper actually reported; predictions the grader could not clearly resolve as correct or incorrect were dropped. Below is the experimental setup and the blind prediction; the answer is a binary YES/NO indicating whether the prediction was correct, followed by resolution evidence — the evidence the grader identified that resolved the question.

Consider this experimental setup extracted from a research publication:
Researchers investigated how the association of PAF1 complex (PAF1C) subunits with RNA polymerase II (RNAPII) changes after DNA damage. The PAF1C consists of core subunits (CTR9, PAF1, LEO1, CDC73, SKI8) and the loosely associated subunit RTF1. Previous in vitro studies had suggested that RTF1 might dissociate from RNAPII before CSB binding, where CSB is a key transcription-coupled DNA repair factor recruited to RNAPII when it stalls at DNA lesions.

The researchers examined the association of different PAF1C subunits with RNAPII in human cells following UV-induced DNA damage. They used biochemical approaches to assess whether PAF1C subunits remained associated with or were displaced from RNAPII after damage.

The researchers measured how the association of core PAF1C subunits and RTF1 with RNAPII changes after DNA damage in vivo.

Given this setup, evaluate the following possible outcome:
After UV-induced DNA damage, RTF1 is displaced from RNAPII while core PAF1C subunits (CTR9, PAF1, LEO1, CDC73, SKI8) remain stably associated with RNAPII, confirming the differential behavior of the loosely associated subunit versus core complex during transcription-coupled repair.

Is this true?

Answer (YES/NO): NO